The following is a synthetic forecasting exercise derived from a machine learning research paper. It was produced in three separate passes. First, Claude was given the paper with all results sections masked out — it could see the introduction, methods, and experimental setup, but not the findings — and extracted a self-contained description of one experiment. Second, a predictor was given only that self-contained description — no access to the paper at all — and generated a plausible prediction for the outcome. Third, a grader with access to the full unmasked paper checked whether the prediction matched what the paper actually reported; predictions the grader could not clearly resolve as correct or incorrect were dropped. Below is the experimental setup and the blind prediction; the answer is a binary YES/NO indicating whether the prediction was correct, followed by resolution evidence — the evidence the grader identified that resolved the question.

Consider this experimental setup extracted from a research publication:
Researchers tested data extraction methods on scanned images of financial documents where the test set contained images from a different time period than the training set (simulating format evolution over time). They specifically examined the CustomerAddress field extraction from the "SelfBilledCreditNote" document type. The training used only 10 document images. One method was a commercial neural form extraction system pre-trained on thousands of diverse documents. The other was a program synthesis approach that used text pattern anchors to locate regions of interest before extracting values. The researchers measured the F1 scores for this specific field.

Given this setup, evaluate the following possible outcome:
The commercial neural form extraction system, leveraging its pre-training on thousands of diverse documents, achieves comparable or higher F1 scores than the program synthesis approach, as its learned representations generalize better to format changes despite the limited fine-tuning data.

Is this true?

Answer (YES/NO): YES